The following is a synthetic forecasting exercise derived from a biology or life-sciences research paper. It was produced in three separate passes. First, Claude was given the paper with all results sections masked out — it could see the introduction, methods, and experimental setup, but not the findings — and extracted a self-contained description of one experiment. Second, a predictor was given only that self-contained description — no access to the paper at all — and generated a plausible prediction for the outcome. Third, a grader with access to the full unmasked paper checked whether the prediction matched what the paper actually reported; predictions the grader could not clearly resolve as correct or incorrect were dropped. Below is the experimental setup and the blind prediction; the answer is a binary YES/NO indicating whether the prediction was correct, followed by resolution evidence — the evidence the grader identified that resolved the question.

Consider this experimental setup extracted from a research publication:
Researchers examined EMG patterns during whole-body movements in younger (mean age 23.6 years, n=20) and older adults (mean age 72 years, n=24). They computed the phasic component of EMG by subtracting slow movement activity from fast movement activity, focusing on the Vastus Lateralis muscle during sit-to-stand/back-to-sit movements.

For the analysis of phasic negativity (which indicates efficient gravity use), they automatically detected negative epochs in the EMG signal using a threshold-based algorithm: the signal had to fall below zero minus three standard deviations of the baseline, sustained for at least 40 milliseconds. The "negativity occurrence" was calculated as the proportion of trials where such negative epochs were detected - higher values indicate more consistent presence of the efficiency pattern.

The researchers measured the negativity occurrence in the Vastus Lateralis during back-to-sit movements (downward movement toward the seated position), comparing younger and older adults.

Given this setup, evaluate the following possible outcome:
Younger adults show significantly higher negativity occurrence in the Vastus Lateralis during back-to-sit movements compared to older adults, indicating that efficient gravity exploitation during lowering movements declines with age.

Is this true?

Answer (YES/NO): NO